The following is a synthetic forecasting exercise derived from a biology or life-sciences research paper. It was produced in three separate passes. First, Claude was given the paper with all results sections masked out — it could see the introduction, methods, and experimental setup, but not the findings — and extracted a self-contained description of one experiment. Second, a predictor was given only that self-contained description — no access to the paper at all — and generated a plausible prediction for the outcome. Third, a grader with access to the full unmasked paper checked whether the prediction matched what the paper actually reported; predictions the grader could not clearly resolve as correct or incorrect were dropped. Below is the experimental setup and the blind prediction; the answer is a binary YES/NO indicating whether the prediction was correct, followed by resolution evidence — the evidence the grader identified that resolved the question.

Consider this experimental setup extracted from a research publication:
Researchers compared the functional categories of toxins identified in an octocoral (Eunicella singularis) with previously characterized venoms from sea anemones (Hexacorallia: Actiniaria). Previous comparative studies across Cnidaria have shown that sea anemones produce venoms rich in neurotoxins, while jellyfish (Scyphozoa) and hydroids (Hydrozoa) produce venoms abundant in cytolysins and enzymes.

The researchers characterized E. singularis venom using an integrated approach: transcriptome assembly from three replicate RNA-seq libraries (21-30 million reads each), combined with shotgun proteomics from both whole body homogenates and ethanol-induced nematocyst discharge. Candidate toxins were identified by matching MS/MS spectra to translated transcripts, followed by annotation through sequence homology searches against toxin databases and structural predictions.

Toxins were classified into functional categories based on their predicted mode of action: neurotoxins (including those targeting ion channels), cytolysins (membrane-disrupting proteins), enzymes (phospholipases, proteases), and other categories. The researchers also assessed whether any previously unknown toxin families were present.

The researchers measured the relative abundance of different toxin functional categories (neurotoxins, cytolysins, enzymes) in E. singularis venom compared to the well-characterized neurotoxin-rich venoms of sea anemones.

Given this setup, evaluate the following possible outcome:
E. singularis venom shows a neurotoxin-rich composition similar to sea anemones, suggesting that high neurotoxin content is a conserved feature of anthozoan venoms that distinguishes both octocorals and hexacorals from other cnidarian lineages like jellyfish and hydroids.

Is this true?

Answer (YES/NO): YES